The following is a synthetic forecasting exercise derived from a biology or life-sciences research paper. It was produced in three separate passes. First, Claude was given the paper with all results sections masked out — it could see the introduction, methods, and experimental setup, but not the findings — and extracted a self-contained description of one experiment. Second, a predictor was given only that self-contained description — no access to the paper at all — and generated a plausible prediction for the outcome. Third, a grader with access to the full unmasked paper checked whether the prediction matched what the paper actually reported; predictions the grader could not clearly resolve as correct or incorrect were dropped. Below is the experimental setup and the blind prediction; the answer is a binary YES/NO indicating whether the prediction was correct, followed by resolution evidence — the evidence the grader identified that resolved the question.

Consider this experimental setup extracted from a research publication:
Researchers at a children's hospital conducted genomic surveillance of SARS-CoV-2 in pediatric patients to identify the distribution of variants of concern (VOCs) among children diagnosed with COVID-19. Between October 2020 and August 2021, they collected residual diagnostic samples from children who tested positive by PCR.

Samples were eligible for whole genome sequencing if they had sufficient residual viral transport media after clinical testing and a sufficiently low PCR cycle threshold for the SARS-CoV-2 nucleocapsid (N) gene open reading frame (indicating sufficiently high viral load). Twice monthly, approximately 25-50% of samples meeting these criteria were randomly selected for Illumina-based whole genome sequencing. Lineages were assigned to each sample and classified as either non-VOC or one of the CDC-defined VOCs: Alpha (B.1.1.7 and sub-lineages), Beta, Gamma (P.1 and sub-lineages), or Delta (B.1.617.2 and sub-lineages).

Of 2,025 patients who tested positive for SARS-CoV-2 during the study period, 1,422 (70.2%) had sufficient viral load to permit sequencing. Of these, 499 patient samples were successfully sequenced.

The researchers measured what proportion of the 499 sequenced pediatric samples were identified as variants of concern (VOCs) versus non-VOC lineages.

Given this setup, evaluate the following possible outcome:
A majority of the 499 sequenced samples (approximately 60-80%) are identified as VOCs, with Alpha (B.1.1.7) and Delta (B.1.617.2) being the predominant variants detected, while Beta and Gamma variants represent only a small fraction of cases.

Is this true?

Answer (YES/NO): NO